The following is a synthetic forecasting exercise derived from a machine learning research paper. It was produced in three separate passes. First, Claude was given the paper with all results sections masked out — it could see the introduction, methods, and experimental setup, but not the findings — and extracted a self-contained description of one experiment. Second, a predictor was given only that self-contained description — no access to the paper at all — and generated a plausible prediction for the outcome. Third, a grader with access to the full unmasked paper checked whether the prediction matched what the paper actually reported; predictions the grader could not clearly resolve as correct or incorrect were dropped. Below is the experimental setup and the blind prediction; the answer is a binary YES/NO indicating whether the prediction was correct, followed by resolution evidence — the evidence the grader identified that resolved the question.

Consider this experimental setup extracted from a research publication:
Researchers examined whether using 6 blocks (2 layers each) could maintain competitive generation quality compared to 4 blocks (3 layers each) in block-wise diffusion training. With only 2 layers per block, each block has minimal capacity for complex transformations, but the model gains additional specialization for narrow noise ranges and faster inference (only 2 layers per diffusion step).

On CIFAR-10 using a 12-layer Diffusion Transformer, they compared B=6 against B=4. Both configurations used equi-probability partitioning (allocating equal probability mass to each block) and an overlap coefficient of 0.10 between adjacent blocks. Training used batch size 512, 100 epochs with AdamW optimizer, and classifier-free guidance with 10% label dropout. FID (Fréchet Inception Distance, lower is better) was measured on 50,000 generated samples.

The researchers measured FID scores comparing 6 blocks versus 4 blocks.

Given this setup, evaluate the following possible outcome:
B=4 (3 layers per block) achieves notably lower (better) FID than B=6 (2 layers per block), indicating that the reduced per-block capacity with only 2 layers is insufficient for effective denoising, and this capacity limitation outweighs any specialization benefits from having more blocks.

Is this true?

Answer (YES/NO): YES